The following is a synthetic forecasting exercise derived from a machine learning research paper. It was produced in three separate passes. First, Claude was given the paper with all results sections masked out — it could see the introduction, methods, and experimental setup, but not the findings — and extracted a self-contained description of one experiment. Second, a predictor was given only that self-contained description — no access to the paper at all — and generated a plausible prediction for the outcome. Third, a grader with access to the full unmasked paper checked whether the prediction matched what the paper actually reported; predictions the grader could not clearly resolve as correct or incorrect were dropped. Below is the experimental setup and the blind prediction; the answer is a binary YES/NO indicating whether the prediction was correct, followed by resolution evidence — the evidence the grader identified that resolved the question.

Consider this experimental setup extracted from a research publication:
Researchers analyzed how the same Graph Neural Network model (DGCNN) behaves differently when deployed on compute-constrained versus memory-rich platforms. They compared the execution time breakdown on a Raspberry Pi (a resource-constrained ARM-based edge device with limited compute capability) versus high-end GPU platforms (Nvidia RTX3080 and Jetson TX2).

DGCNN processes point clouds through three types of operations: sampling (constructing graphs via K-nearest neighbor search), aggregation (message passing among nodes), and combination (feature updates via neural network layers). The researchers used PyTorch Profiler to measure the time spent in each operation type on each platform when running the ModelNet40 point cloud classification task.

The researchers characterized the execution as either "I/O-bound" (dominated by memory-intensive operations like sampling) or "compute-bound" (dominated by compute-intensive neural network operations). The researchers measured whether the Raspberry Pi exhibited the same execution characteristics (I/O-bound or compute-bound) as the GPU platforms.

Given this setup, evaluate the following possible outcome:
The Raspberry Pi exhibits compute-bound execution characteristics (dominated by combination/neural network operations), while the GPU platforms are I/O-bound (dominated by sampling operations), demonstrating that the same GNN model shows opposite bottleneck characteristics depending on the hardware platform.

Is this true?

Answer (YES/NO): NO